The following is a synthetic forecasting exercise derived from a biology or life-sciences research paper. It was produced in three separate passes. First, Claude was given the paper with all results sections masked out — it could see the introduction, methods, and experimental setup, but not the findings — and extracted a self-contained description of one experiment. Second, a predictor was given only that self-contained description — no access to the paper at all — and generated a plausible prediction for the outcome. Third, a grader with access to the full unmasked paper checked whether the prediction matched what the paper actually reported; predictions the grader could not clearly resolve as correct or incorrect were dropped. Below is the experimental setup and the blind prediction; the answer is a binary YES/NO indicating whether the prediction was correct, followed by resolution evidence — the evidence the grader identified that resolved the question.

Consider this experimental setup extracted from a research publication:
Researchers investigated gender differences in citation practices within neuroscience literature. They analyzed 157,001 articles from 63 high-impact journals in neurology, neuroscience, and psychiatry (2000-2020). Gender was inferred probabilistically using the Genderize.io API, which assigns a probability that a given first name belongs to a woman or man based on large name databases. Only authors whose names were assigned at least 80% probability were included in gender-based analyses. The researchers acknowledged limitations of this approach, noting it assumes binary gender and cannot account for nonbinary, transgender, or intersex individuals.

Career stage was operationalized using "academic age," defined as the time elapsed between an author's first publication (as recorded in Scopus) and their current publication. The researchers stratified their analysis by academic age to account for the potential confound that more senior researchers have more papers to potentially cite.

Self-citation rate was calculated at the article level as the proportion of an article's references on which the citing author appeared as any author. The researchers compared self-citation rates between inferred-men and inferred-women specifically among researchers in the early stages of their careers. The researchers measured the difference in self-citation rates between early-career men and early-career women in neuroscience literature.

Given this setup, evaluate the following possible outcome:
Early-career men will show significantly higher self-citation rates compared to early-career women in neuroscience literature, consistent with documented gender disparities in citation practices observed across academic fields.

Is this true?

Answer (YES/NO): YES